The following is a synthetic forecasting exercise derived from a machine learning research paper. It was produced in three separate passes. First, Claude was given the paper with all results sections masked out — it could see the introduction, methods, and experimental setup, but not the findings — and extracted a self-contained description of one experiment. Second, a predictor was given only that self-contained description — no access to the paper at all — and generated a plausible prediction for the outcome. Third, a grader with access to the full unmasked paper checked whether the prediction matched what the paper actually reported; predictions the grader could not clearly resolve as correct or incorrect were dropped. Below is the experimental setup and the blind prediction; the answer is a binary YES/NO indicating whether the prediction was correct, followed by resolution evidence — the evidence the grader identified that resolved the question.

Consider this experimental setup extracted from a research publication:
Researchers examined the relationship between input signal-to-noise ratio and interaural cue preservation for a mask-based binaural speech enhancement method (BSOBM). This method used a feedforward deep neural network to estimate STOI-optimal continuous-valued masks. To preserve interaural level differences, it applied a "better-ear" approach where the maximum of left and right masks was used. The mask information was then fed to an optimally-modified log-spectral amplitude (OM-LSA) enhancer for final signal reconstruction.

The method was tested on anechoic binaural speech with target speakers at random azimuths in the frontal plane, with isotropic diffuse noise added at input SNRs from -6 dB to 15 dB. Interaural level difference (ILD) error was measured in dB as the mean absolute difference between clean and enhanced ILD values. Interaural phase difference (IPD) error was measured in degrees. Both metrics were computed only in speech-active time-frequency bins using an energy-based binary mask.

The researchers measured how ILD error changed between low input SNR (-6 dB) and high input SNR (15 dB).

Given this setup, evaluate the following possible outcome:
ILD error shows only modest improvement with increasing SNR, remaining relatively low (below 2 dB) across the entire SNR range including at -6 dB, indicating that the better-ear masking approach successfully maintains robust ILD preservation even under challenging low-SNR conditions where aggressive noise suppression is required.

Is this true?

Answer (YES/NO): NO